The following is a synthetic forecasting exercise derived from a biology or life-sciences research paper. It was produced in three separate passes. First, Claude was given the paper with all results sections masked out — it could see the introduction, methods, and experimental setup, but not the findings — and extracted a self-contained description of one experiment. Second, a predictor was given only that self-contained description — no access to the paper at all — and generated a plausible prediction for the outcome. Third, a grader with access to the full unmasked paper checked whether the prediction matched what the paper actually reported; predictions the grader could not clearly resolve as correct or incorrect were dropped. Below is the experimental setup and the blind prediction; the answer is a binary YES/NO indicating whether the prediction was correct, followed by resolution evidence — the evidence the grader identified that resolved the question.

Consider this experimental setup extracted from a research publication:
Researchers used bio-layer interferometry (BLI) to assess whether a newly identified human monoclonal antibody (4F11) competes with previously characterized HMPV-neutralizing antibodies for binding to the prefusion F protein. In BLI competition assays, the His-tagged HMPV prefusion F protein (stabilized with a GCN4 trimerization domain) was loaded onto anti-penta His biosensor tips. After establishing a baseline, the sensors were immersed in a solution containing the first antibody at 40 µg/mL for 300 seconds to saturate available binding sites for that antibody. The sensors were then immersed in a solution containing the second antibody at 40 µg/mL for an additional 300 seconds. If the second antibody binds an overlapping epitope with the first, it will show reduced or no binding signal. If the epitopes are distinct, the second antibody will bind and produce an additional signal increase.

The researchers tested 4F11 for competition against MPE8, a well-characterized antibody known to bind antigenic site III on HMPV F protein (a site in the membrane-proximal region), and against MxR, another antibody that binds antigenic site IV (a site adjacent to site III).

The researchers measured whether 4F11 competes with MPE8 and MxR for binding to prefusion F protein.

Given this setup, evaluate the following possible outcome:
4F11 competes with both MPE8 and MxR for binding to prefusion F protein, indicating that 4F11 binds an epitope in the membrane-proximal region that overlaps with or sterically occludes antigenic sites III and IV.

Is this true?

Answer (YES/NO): NO